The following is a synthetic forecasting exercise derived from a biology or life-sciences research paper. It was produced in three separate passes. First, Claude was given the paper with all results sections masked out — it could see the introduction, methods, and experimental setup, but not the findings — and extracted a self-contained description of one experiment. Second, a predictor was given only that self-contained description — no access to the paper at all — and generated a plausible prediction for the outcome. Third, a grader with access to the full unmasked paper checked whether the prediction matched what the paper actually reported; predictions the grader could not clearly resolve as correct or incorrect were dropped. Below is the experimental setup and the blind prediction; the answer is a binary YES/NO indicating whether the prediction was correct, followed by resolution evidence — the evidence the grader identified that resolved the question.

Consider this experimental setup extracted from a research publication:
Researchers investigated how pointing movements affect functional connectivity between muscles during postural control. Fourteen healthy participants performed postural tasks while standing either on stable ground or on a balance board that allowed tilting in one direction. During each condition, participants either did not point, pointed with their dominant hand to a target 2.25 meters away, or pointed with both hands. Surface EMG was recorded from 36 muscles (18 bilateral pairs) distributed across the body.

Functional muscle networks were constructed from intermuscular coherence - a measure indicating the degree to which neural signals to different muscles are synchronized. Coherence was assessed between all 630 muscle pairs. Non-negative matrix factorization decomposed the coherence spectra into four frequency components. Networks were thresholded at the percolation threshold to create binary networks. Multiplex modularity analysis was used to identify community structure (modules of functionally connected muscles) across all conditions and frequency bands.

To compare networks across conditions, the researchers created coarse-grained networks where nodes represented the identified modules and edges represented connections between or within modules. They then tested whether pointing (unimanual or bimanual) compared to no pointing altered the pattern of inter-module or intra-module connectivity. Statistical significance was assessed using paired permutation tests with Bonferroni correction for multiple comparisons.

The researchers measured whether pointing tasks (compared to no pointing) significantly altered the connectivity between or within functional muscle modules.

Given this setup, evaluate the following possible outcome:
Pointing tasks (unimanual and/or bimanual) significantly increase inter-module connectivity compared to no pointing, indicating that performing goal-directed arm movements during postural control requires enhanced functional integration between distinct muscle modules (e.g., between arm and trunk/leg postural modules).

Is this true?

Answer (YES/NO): NO